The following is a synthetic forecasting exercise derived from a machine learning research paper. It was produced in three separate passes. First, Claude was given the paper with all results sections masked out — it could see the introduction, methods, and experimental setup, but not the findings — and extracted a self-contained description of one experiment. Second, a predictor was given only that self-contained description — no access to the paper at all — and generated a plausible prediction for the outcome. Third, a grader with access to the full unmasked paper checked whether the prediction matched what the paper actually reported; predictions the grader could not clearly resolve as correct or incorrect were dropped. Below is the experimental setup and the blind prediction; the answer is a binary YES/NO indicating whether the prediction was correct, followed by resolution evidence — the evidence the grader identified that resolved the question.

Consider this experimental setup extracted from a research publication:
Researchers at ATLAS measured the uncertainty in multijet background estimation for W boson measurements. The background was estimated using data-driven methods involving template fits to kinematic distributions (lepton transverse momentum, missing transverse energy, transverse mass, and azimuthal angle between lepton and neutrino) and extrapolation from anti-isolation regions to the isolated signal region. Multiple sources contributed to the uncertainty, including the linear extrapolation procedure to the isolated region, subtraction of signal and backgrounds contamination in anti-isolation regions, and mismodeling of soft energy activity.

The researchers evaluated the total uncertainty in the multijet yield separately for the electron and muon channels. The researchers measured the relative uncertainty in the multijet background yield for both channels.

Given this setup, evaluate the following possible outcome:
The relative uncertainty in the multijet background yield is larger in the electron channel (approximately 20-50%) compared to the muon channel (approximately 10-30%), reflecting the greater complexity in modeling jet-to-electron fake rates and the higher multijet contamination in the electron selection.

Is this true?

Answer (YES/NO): NO